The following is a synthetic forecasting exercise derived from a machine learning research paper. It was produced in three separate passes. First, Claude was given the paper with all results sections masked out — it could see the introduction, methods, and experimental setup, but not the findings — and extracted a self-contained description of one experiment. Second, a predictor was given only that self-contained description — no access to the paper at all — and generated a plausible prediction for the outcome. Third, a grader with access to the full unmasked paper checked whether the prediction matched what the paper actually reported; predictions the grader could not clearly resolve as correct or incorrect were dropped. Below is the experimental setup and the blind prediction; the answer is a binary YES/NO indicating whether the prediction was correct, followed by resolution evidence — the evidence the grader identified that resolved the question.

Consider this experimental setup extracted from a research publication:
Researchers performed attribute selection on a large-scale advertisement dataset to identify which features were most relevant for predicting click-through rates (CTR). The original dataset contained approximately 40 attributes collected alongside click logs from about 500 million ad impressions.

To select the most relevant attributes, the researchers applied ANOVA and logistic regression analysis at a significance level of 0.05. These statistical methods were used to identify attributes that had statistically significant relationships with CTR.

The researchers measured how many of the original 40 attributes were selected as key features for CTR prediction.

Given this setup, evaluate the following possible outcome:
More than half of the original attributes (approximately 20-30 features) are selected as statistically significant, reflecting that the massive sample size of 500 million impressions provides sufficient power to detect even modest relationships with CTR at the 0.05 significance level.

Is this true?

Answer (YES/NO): NO